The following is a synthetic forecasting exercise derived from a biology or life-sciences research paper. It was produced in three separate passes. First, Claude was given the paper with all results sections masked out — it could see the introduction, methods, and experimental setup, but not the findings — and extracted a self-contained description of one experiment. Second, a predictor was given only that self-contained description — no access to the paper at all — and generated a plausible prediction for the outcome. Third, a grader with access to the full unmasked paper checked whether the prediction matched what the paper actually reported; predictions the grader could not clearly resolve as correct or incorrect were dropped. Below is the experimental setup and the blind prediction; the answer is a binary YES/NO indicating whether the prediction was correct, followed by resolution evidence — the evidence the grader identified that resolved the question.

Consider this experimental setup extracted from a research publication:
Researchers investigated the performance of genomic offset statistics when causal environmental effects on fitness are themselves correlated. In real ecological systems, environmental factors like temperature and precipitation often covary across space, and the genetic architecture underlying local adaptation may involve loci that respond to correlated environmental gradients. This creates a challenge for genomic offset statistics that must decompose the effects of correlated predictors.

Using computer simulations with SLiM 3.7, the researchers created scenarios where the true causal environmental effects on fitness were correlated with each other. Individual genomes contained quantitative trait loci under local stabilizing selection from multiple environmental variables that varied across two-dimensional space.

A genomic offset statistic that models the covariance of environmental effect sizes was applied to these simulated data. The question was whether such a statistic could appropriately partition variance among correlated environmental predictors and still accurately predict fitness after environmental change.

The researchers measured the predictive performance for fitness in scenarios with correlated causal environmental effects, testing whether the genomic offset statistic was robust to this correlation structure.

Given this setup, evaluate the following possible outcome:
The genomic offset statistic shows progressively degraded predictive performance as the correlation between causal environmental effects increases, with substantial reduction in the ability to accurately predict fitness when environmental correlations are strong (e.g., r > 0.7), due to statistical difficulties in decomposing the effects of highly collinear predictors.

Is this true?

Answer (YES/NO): NO